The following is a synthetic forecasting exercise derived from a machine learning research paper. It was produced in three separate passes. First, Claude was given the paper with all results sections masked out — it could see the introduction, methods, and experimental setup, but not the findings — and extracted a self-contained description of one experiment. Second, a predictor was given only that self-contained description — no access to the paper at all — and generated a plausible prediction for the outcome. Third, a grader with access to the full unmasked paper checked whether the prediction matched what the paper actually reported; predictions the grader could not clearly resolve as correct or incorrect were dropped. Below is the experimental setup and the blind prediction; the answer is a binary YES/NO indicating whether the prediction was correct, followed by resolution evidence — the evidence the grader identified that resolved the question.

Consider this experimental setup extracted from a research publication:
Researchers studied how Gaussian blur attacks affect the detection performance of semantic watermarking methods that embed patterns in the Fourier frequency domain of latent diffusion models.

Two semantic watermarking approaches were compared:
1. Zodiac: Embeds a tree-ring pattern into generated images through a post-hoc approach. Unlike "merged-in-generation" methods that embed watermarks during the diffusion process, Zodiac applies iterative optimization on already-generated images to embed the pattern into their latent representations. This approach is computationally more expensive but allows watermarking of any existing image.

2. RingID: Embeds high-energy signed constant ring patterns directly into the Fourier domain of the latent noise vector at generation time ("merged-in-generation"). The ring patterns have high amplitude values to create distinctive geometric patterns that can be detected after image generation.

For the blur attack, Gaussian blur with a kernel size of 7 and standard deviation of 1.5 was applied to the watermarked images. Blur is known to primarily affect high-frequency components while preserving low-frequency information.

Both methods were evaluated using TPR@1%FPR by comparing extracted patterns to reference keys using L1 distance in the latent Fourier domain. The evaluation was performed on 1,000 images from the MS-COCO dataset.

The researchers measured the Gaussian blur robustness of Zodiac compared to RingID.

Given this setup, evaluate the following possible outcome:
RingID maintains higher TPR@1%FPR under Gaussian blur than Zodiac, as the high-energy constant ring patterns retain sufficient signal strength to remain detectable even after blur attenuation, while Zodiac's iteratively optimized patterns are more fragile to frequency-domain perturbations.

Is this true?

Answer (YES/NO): NO